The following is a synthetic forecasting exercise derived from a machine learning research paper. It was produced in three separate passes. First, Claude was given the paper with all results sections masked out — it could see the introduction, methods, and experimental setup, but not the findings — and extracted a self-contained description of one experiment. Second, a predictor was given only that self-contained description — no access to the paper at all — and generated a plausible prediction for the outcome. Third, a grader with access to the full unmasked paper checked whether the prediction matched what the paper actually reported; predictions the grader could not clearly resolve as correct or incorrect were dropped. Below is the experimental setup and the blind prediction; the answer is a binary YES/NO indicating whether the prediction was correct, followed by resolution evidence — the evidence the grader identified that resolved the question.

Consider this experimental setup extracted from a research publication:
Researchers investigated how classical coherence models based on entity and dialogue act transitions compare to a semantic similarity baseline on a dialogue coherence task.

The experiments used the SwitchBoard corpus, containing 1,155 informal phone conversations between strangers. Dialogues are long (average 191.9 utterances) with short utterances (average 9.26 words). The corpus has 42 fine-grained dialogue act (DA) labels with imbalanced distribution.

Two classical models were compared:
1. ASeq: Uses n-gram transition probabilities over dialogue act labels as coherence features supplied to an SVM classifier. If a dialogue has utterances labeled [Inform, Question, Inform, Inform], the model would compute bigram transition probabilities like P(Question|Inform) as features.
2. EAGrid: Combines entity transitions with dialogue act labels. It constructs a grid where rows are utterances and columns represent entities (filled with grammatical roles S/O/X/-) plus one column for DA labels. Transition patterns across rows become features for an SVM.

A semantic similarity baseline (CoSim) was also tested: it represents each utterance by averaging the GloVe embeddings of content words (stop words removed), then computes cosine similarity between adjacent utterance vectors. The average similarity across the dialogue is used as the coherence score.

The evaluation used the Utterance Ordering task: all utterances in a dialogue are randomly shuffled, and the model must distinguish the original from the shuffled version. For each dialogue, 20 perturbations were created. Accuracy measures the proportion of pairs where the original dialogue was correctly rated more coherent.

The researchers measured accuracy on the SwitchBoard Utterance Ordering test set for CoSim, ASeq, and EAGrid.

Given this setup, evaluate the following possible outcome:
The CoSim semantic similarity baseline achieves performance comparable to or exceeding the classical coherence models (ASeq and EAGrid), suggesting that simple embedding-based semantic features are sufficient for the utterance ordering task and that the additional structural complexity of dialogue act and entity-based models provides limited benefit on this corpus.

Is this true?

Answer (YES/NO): NO